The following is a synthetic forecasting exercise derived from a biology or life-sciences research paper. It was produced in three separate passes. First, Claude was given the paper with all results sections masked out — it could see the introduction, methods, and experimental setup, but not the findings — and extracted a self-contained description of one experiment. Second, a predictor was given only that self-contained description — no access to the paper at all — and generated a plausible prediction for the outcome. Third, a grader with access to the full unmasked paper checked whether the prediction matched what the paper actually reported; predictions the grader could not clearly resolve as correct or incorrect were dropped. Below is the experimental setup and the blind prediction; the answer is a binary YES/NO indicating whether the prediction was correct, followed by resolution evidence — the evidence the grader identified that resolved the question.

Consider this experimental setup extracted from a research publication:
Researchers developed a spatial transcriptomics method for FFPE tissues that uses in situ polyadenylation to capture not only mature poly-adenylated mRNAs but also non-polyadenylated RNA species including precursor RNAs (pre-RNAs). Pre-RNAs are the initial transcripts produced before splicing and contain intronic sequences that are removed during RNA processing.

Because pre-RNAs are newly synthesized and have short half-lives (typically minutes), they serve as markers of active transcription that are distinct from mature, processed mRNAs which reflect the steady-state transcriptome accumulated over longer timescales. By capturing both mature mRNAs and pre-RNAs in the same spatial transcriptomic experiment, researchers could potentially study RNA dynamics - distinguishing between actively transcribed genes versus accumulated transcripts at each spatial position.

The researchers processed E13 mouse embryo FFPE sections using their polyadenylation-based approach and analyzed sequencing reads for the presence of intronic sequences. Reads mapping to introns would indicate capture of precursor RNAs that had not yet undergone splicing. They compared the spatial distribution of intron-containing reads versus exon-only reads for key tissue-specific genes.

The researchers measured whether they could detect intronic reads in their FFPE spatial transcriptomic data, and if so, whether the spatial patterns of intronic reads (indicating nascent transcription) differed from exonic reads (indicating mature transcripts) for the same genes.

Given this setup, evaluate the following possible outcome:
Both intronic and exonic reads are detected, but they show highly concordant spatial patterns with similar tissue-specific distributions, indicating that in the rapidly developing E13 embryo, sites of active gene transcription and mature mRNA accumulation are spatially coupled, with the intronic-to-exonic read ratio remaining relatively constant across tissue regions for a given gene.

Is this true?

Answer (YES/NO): NO